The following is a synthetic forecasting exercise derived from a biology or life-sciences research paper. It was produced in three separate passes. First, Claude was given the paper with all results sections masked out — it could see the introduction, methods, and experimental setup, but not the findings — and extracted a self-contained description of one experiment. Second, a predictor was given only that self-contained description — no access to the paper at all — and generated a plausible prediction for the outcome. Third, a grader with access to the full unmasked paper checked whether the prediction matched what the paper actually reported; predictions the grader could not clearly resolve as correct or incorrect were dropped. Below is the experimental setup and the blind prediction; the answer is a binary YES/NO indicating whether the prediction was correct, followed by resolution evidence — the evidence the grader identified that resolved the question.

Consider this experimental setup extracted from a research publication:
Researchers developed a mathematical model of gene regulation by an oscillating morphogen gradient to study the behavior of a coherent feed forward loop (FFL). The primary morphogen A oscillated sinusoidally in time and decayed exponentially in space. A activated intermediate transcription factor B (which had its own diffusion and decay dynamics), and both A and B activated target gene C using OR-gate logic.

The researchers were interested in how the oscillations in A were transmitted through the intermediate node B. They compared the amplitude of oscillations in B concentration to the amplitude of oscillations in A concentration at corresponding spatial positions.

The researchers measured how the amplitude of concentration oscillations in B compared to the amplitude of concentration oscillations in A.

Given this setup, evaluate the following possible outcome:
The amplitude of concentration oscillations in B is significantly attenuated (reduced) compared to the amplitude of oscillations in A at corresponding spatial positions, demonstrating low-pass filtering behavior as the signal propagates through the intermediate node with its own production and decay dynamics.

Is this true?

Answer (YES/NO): YES